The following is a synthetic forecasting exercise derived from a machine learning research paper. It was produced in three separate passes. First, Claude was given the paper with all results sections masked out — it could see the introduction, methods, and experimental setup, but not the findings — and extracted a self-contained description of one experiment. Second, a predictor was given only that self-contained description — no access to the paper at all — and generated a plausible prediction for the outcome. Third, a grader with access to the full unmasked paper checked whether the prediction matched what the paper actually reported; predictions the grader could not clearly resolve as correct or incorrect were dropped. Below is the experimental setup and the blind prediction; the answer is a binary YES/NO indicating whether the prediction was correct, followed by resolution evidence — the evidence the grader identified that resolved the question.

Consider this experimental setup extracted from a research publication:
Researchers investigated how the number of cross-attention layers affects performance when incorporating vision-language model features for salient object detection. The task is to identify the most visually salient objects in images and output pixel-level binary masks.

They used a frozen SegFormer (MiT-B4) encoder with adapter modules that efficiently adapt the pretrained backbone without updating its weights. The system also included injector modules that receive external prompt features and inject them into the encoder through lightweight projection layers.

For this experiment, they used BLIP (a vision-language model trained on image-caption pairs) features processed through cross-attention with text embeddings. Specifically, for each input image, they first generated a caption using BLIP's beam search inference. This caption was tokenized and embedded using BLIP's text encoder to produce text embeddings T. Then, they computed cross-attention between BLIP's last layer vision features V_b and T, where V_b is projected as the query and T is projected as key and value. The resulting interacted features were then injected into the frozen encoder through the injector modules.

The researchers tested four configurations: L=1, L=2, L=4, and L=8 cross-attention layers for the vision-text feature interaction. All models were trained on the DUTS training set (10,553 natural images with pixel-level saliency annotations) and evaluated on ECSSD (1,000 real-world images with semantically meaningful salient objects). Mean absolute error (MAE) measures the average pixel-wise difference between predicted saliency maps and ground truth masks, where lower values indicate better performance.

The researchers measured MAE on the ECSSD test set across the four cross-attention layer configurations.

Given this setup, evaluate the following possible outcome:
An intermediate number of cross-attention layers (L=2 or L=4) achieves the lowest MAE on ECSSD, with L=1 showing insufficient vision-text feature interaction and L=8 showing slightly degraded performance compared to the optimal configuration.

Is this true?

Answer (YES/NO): NO